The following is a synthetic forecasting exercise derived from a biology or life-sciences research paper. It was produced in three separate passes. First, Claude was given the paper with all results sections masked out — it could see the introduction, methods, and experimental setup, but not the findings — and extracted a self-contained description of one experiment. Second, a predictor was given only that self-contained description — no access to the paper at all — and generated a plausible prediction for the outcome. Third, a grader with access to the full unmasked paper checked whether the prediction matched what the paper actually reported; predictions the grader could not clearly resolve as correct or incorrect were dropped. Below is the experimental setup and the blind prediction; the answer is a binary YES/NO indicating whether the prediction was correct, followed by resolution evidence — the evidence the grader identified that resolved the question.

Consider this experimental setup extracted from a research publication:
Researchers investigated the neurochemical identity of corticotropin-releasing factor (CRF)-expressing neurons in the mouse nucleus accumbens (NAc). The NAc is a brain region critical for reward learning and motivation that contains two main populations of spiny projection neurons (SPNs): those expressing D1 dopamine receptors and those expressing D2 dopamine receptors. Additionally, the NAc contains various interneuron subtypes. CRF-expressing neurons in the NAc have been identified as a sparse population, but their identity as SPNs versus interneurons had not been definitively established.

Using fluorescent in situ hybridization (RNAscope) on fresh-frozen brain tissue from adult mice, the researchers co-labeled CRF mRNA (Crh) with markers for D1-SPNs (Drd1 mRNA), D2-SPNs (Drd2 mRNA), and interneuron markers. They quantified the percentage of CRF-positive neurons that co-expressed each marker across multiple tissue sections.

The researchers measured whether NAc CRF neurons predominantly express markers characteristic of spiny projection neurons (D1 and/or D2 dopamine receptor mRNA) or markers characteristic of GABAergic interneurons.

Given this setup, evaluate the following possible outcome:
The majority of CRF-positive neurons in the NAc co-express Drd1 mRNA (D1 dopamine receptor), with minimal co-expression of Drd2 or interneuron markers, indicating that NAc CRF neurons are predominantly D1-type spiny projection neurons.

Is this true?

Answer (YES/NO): NO